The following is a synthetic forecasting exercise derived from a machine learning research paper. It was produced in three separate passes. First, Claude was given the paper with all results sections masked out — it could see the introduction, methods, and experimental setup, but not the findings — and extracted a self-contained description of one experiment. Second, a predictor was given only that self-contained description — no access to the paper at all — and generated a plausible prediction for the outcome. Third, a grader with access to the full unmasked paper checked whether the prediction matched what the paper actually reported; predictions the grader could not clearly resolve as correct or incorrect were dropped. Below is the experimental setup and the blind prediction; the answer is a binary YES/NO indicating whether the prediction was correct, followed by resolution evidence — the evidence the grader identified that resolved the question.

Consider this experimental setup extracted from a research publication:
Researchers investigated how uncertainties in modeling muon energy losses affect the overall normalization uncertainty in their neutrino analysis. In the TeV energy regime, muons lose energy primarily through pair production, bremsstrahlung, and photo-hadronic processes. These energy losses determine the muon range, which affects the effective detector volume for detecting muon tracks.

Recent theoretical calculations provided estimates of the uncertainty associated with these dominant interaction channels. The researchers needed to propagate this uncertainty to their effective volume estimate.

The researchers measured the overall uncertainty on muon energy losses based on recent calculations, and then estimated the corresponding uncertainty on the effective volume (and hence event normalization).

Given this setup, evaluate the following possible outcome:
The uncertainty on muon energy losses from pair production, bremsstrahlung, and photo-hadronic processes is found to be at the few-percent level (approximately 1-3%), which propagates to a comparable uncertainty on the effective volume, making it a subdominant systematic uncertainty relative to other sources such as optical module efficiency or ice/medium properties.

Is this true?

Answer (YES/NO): NO